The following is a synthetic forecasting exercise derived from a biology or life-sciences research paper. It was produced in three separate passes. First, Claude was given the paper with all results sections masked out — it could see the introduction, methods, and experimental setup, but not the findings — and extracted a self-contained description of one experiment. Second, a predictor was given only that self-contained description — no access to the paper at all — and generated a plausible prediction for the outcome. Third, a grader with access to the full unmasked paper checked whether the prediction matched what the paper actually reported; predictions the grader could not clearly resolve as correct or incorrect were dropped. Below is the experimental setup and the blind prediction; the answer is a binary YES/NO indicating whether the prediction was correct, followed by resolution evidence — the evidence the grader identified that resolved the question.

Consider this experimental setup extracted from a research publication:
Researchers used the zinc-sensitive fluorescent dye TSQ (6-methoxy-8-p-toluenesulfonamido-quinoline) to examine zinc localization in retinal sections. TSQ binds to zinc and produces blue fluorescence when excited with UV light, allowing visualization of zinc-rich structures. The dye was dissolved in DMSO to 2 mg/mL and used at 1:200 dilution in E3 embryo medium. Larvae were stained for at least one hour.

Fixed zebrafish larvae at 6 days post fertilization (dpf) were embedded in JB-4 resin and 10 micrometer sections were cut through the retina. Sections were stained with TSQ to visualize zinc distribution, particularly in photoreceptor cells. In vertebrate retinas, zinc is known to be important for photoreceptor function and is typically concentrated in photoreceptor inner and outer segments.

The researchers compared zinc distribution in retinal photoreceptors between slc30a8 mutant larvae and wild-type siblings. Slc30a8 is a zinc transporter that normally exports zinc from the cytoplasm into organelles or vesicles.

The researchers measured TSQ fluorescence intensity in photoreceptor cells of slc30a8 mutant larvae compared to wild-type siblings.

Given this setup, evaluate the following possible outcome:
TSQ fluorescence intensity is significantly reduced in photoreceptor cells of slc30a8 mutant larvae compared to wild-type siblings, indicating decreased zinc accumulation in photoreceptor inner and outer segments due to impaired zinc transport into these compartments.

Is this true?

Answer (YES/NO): YES